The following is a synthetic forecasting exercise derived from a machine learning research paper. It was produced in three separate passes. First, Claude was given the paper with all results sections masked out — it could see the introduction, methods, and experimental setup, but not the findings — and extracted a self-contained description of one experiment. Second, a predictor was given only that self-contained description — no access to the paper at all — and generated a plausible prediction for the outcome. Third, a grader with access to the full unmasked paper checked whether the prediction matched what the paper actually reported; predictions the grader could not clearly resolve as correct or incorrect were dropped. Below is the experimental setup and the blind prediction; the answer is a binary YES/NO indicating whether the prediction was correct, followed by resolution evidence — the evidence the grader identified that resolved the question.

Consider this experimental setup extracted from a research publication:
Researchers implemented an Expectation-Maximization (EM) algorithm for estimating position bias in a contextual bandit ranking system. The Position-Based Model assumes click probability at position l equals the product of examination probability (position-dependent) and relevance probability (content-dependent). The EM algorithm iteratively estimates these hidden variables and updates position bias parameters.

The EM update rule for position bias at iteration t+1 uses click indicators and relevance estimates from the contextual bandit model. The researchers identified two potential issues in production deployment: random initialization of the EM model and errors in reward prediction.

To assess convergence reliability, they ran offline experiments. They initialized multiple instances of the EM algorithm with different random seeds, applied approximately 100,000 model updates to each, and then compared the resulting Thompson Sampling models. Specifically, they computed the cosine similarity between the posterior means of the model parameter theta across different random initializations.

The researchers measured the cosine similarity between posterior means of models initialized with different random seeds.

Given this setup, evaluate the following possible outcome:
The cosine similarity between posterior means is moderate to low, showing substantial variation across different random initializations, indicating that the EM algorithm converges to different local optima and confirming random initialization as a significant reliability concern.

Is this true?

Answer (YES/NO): YES